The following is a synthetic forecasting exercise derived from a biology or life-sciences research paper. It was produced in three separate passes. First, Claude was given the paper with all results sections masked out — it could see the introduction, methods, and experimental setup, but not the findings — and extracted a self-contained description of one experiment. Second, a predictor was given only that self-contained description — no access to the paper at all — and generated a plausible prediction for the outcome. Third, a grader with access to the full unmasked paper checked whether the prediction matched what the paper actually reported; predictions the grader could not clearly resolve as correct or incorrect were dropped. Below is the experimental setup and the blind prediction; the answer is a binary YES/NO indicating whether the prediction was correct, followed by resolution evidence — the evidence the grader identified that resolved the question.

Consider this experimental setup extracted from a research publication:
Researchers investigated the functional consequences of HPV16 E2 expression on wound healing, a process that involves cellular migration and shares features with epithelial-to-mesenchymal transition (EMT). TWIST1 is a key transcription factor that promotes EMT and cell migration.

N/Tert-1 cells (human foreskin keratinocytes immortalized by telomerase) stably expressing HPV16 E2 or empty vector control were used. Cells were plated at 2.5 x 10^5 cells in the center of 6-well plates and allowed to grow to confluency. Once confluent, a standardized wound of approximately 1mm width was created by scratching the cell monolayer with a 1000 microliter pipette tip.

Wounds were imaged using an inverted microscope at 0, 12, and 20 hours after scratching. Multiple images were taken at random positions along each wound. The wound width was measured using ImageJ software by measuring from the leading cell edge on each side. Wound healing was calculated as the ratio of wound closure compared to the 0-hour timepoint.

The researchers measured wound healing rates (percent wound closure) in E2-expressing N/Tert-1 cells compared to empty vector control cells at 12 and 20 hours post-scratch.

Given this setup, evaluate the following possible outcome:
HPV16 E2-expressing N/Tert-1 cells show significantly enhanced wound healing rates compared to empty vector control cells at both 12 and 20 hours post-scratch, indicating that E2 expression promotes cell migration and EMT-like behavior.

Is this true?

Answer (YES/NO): NO